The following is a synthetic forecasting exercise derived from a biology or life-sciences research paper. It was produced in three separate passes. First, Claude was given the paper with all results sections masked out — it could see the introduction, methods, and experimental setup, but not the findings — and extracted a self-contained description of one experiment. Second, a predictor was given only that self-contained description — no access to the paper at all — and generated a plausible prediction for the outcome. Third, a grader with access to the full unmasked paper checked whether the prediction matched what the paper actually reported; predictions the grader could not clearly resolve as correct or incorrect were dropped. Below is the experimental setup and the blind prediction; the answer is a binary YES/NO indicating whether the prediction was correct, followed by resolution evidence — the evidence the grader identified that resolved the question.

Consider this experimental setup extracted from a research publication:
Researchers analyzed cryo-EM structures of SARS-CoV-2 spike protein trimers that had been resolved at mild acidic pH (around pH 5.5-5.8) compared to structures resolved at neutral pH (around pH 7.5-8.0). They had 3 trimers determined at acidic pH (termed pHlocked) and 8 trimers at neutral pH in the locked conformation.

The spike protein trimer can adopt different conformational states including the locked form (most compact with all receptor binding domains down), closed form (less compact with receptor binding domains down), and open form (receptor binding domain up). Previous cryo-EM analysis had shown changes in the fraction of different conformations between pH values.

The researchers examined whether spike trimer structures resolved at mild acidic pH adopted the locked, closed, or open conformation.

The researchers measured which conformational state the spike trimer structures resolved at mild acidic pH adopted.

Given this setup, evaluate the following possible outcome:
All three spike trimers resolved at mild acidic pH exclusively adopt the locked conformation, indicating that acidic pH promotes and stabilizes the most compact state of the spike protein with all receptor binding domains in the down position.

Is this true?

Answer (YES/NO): NO